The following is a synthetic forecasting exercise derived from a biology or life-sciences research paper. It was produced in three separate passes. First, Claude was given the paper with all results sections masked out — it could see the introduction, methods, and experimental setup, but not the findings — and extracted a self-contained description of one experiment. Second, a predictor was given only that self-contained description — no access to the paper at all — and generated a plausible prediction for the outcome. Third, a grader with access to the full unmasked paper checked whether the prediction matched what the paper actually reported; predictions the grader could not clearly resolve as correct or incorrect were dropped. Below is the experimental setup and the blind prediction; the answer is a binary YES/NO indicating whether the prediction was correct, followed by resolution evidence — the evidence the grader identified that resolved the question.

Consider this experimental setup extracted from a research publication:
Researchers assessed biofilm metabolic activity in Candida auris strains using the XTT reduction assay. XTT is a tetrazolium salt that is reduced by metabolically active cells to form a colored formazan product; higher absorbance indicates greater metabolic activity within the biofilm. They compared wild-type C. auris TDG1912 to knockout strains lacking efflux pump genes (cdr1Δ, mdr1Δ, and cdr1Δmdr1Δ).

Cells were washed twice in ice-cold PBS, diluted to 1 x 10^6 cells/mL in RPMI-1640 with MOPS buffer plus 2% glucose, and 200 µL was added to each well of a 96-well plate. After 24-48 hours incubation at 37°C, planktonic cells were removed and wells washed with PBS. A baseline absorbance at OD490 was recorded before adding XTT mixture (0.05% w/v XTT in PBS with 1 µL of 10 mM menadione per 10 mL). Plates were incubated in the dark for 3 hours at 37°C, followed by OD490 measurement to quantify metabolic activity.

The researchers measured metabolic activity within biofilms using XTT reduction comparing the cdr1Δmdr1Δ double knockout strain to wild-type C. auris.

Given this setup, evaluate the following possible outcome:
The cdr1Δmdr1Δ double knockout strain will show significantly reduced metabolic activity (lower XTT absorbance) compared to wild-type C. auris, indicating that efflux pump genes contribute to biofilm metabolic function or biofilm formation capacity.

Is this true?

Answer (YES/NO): NO